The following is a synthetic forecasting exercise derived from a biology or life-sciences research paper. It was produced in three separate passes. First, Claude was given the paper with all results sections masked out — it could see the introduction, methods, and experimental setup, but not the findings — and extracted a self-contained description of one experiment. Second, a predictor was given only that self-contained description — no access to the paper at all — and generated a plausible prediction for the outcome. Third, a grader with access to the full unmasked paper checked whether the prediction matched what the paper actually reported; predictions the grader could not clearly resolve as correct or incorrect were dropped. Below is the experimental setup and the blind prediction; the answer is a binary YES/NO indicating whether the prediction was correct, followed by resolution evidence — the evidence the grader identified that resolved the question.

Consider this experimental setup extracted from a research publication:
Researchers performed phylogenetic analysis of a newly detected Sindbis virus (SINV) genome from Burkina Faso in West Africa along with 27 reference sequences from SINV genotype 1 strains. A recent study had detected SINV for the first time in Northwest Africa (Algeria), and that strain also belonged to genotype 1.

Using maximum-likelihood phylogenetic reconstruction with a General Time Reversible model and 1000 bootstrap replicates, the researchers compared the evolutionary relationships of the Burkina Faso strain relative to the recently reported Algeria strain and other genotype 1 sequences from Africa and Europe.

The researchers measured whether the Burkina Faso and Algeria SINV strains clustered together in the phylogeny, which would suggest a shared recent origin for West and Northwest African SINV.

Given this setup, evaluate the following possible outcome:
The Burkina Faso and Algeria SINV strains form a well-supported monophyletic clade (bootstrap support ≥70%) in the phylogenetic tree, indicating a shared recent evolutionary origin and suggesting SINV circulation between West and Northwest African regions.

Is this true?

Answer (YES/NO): NO